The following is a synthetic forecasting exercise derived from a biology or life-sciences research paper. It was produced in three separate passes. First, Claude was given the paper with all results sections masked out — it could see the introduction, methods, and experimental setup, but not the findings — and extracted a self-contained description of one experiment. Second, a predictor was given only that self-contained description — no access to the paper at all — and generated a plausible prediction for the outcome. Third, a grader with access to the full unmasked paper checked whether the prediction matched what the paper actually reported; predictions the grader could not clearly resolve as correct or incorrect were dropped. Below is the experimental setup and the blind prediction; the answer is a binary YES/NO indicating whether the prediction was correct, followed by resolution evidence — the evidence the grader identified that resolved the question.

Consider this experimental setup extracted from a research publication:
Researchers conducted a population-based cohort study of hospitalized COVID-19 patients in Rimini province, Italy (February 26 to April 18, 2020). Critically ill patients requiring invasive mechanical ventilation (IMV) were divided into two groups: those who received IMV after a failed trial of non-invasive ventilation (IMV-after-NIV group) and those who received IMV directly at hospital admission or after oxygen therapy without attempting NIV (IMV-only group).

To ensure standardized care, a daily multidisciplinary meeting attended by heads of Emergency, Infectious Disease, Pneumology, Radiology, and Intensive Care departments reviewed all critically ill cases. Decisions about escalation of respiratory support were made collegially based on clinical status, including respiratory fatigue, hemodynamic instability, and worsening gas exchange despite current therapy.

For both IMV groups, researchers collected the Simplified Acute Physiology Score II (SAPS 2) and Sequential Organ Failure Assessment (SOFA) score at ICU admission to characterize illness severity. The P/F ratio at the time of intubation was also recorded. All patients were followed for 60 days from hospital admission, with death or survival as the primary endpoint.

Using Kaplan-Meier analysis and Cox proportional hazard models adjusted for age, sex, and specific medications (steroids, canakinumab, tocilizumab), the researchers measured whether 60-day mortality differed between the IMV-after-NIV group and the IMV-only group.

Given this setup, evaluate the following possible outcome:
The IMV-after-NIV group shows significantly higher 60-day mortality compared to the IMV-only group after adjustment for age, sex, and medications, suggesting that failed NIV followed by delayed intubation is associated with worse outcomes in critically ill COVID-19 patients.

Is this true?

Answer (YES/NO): NO